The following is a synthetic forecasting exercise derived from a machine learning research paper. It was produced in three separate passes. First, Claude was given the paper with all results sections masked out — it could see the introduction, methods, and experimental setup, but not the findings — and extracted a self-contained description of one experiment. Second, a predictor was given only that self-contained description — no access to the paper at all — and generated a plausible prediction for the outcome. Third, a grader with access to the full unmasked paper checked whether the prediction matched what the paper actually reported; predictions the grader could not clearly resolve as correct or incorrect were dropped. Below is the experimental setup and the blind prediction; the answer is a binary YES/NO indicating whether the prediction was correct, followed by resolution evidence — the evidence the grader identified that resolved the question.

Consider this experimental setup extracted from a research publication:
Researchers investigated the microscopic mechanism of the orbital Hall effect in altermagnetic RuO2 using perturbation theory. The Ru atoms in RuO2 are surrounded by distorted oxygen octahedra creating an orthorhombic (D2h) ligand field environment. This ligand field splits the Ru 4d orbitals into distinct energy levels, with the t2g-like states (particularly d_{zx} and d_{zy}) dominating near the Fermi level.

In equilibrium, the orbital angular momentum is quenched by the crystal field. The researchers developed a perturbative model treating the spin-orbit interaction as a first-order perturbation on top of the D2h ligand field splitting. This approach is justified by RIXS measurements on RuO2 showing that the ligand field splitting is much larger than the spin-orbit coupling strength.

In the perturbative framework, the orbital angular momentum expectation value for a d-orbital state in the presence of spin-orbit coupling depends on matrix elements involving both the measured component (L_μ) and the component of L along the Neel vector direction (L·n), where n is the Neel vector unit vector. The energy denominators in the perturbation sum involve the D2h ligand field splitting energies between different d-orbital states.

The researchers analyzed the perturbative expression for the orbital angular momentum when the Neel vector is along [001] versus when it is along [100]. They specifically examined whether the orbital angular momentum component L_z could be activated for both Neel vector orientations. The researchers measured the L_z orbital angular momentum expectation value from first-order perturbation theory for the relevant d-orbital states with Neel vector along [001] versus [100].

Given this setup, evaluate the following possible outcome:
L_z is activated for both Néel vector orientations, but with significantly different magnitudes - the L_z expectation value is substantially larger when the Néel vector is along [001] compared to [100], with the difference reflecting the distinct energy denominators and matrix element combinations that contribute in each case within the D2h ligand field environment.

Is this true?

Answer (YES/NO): NO